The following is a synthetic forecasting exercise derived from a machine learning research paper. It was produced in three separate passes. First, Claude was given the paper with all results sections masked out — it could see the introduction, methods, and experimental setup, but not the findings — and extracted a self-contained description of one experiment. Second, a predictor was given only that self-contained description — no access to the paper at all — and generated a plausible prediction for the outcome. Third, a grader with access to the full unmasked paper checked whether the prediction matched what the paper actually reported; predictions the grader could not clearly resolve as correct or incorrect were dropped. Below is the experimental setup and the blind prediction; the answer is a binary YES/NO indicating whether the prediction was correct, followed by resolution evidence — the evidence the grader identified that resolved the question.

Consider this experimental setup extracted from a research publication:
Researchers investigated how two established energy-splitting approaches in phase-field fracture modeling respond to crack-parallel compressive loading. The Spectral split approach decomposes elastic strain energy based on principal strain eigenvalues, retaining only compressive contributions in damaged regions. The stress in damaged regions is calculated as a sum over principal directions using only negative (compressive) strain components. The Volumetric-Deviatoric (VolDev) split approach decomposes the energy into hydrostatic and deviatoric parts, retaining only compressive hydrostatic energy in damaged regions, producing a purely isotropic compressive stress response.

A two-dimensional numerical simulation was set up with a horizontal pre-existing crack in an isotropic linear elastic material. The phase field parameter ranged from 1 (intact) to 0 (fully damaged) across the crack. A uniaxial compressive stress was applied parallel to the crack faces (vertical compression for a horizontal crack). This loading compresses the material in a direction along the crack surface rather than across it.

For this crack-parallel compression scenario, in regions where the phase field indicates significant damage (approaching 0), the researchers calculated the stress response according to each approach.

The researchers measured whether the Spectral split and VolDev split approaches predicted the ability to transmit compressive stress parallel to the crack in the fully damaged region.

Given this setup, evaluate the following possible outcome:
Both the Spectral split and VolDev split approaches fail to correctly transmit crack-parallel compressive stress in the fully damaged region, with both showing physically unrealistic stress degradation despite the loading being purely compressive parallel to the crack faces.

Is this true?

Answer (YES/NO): YES